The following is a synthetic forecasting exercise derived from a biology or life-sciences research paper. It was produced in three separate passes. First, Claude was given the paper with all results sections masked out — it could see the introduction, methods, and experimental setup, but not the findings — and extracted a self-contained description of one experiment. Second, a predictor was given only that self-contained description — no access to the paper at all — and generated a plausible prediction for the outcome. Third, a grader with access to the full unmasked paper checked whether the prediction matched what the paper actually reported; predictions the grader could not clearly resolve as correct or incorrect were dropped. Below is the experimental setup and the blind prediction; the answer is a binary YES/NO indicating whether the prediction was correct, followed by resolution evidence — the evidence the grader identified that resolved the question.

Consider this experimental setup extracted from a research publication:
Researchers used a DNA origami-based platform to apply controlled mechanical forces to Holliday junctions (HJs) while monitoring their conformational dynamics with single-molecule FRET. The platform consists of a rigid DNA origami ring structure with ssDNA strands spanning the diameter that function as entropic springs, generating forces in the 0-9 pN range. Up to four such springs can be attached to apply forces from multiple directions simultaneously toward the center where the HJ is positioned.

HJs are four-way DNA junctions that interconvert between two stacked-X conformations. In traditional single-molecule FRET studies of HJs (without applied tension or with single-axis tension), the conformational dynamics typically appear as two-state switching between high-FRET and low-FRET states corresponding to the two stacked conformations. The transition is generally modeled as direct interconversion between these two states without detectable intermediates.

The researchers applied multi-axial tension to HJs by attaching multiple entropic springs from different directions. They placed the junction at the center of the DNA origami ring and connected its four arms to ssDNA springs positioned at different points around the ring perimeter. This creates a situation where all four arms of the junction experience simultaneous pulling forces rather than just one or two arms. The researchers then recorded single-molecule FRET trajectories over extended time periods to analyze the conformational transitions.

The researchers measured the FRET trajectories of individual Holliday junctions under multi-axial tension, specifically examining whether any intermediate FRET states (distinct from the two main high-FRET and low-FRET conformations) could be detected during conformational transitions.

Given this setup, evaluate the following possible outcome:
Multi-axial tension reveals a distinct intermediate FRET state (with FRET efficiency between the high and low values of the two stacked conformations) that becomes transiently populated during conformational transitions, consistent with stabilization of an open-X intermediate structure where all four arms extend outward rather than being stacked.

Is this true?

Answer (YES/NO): YES